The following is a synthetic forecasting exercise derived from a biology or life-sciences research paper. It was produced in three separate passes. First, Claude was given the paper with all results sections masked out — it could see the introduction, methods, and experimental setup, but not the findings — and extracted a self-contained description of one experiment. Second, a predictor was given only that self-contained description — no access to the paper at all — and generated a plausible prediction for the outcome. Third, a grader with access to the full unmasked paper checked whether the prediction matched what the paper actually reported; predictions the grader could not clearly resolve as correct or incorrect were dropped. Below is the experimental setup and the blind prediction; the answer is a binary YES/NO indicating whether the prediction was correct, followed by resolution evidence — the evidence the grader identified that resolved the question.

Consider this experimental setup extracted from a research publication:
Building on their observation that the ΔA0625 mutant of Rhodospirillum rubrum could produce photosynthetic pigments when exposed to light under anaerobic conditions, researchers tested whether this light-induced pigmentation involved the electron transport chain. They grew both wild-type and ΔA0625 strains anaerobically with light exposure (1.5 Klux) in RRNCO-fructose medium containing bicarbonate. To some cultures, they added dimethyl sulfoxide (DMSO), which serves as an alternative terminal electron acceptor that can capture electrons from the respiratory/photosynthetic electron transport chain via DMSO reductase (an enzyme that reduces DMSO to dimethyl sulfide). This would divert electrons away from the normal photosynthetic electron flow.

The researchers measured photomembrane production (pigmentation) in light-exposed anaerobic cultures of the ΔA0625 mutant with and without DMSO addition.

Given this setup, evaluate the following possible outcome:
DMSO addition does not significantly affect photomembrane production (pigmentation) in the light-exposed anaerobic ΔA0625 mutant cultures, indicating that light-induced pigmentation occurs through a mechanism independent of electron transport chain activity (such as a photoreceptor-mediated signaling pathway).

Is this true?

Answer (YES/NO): NO